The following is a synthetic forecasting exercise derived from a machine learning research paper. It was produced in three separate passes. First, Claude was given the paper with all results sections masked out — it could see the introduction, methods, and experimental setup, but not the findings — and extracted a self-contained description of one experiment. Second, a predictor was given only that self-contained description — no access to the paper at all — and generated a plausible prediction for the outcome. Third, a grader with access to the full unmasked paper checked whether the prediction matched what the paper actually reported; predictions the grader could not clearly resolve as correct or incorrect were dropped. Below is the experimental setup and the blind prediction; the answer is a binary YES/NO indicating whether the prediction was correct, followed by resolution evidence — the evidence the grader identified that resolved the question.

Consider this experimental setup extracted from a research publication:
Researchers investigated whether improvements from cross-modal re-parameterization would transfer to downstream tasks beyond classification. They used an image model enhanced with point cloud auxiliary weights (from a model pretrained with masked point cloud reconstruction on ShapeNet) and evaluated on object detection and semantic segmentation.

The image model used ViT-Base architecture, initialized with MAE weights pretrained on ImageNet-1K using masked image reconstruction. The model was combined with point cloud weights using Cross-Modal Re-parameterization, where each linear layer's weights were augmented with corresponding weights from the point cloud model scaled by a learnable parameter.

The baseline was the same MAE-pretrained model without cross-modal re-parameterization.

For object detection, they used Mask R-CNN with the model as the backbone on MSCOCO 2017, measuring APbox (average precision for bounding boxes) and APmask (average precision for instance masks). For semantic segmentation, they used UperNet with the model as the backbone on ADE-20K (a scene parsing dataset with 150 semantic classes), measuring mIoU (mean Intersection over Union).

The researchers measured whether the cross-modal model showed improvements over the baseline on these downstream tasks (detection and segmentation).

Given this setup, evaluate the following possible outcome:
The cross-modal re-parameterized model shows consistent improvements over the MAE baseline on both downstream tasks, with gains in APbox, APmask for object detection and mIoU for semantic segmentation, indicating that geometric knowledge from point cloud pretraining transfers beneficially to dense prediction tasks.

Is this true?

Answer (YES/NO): YES